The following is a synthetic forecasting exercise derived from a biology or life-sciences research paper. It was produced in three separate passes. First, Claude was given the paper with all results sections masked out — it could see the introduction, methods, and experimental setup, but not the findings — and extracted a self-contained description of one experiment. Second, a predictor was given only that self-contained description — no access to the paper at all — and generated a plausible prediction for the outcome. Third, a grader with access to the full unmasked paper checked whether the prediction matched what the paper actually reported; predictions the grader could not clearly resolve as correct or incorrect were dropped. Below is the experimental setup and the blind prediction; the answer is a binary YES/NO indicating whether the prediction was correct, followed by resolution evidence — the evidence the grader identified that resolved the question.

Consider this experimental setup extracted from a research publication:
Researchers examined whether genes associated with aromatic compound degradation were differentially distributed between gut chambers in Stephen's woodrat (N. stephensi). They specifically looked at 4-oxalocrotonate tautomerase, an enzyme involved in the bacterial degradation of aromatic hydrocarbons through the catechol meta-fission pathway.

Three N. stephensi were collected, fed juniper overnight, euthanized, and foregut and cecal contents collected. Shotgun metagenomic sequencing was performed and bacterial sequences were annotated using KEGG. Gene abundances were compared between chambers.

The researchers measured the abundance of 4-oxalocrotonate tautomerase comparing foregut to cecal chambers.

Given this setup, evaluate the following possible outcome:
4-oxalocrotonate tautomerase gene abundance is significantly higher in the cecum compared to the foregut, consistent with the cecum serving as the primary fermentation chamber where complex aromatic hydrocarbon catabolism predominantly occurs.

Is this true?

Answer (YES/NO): NO